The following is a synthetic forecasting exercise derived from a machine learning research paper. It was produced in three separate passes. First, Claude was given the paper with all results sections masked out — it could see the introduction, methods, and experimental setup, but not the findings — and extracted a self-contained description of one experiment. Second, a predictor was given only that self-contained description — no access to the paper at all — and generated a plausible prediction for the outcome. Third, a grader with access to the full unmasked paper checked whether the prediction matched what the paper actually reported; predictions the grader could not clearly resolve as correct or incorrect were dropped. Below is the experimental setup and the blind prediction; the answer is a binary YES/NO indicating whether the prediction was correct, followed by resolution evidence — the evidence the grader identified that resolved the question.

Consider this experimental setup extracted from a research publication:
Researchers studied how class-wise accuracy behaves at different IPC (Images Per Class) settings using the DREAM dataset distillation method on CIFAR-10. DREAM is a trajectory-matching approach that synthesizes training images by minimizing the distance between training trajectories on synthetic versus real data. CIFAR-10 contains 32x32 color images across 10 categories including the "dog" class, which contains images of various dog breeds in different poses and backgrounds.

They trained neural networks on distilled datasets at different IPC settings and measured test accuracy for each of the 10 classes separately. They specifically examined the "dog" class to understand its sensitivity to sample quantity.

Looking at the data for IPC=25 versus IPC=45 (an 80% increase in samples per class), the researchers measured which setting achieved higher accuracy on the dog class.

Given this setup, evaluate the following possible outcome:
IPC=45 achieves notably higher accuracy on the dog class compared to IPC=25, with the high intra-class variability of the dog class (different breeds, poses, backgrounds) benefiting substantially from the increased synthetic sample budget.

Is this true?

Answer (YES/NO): NO